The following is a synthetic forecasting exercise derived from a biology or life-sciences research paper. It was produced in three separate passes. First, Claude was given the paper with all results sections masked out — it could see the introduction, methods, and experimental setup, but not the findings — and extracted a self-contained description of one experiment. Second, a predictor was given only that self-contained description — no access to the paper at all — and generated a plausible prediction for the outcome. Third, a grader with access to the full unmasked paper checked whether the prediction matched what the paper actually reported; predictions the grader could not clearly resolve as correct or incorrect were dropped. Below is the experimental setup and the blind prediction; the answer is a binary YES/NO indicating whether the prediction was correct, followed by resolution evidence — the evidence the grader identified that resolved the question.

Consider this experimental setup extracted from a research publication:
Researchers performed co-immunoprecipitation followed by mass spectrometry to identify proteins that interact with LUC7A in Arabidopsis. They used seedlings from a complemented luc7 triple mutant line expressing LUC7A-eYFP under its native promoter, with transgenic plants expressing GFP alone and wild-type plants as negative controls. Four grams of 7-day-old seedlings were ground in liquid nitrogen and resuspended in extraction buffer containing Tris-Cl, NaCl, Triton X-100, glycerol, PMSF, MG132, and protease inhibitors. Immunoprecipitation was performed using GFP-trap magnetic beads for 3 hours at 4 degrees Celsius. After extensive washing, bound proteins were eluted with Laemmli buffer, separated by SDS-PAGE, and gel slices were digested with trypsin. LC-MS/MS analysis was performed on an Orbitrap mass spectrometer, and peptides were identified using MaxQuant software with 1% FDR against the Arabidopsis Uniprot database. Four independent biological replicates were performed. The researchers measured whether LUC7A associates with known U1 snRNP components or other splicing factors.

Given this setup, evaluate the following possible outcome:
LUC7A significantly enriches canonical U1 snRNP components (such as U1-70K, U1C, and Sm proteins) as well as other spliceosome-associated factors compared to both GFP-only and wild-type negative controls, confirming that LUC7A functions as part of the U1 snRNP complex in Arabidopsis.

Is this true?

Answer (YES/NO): YES